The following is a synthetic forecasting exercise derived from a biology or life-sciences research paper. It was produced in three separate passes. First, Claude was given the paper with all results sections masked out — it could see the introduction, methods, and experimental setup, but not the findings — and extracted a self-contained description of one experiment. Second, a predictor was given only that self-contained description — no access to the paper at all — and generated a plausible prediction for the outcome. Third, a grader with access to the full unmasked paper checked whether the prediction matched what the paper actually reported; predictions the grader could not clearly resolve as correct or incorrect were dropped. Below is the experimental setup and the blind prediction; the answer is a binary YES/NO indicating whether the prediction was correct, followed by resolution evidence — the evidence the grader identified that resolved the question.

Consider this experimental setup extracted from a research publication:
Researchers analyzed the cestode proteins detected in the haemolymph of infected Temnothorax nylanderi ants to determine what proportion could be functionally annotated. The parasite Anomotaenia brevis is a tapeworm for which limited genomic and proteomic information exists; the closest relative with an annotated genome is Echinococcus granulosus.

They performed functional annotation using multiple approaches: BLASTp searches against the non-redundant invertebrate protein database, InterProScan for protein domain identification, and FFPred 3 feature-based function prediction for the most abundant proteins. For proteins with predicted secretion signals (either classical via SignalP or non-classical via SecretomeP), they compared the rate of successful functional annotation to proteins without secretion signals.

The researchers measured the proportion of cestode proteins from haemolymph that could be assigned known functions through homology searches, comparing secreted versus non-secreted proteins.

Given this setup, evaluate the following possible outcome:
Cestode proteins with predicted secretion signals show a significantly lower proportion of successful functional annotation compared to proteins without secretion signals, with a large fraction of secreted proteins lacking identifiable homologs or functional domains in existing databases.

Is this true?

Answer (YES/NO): YES